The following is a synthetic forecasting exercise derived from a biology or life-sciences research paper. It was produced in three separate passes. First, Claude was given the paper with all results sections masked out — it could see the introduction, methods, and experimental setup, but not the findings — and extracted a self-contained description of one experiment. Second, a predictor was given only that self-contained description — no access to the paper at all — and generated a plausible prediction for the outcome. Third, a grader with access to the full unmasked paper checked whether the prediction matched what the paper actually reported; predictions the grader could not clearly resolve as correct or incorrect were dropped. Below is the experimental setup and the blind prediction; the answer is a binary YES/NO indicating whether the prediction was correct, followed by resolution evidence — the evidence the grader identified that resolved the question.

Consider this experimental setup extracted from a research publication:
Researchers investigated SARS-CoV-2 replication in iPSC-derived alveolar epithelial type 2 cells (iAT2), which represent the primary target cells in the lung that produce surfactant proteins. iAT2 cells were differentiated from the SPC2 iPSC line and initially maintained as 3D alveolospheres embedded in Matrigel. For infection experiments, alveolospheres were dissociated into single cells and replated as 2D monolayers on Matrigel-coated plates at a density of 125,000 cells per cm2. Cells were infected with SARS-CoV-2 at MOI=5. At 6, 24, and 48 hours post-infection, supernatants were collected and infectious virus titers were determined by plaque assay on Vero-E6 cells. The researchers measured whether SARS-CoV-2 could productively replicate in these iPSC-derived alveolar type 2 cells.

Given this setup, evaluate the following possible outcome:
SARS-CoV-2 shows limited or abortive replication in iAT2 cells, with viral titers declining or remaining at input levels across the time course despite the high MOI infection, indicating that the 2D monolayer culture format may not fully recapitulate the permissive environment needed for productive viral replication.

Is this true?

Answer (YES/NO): NO